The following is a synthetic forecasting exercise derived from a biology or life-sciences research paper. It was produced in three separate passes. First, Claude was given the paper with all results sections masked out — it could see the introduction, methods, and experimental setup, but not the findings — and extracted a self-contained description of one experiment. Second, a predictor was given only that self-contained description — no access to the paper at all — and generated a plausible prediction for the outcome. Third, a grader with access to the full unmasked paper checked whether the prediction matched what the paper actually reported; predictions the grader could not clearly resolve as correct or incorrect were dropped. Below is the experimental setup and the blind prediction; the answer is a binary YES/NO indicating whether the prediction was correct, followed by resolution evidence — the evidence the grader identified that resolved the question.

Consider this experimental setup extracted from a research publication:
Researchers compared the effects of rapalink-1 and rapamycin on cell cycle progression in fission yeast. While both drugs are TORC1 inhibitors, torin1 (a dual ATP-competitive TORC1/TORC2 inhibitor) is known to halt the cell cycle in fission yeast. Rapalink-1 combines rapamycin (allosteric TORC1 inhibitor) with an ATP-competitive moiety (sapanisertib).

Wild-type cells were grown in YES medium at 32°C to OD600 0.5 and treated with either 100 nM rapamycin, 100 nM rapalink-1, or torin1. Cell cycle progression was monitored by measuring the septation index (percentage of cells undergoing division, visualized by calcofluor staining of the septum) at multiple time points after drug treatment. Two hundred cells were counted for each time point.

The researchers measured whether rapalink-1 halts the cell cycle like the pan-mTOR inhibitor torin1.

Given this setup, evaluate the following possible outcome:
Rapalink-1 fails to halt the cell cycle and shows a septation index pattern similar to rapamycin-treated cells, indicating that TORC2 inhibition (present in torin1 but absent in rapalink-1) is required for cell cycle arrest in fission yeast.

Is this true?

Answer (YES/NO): YES